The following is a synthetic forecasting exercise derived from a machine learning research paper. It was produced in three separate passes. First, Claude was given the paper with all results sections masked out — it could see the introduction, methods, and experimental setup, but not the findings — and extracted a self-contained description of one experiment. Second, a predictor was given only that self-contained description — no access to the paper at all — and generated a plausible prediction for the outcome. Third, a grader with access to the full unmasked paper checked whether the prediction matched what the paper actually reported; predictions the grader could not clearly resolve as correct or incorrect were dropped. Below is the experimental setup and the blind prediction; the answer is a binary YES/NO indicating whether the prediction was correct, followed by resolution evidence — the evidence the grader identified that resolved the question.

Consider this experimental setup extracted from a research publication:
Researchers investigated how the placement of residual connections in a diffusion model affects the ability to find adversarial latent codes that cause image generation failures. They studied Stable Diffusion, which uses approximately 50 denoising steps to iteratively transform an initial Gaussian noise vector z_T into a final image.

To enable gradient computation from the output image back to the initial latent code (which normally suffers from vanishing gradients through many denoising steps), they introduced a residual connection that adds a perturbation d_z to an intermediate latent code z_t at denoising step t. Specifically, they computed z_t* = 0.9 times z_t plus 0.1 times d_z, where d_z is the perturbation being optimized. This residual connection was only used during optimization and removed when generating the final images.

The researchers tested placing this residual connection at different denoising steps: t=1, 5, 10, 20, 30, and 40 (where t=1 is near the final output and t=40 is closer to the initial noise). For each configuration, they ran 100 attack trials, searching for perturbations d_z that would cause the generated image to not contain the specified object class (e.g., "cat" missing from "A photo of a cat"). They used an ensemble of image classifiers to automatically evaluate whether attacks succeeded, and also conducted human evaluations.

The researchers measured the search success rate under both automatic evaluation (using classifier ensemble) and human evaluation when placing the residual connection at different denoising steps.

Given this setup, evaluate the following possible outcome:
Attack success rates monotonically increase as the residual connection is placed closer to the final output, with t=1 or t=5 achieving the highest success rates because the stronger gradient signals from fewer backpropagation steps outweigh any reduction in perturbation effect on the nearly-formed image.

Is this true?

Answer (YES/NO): NO